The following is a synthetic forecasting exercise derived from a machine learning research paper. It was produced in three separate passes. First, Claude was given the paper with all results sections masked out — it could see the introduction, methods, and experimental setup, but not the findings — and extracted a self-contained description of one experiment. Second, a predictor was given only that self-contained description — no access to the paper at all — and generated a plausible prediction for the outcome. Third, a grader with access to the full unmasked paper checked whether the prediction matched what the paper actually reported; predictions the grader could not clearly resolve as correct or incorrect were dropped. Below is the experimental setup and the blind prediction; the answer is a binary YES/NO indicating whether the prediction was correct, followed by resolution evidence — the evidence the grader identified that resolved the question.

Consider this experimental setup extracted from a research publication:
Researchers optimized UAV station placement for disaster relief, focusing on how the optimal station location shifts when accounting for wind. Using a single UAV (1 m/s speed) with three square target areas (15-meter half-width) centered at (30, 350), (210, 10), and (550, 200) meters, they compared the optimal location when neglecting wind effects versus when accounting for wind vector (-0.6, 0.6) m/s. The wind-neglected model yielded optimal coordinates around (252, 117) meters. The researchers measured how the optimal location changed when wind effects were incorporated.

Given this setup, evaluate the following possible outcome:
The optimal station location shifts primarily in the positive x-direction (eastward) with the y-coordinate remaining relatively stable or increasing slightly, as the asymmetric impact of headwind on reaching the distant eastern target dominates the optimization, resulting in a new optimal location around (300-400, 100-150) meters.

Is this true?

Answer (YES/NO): NO